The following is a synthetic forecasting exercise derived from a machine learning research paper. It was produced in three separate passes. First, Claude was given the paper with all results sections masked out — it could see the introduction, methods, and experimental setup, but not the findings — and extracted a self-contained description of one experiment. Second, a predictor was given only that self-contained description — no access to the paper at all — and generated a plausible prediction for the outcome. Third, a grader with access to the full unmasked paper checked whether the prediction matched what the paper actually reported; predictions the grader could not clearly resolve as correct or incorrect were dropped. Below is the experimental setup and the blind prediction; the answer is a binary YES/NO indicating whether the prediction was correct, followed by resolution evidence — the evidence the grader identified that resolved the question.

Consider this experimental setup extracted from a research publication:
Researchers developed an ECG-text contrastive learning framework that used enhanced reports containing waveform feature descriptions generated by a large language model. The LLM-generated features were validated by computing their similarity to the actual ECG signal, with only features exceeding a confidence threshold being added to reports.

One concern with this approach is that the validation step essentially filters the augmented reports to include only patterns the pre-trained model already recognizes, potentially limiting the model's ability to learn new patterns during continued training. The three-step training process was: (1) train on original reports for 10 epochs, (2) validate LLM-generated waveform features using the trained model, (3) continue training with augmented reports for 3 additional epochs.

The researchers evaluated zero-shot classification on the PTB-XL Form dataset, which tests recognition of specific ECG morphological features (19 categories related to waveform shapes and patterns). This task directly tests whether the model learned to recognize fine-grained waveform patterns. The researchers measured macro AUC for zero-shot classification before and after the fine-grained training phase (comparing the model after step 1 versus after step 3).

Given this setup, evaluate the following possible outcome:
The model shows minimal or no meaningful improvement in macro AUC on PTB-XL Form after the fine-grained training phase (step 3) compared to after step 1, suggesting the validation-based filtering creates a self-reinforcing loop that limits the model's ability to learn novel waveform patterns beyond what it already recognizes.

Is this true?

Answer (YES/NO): NO